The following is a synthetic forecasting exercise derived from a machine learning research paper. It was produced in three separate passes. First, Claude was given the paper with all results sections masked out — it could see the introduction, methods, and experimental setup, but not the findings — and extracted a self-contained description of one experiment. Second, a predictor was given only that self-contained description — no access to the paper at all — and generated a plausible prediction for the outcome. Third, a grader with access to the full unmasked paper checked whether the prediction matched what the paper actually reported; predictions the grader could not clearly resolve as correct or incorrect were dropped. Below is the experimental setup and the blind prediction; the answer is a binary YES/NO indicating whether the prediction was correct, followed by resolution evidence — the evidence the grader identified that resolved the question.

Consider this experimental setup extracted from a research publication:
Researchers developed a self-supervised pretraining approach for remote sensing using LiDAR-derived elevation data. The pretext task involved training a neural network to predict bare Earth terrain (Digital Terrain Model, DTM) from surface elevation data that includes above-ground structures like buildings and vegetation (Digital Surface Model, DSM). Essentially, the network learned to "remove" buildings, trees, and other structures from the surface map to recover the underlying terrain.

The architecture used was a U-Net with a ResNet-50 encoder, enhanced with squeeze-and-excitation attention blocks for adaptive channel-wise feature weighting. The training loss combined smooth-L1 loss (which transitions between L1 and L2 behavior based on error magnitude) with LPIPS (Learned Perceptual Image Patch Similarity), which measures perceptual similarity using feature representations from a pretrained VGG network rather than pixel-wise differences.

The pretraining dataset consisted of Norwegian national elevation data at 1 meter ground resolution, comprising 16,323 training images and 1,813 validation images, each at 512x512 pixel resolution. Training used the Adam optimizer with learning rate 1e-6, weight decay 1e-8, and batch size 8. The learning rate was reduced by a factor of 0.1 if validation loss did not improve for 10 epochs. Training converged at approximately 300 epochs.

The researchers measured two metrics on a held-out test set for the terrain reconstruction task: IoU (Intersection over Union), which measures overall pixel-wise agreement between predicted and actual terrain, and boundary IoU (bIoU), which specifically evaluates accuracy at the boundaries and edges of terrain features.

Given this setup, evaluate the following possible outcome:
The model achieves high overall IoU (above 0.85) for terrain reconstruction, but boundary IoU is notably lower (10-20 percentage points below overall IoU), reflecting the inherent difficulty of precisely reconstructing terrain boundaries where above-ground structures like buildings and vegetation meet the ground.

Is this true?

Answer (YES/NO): NO